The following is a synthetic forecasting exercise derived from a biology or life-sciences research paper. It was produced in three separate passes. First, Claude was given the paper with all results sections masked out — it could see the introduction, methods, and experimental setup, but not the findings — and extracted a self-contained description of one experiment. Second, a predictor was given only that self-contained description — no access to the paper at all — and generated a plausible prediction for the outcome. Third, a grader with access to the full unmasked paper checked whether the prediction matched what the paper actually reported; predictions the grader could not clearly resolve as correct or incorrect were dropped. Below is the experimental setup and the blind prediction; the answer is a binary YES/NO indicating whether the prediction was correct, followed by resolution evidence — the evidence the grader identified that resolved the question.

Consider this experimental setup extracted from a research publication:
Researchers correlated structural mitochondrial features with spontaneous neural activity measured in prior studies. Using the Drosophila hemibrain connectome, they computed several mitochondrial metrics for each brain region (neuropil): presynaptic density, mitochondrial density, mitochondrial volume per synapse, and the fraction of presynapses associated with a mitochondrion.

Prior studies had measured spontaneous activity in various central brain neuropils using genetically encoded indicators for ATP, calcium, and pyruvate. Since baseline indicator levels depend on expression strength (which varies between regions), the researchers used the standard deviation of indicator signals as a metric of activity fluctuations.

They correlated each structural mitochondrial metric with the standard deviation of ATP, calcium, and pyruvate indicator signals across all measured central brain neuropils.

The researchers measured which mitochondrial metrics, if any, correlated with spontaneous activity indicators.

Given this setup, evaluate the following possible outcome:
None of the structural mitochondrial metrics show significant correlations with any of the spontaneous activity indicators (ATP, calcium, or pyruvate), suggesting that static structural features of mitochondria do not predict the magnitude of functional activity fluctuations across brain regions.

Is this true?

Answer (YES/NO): NO